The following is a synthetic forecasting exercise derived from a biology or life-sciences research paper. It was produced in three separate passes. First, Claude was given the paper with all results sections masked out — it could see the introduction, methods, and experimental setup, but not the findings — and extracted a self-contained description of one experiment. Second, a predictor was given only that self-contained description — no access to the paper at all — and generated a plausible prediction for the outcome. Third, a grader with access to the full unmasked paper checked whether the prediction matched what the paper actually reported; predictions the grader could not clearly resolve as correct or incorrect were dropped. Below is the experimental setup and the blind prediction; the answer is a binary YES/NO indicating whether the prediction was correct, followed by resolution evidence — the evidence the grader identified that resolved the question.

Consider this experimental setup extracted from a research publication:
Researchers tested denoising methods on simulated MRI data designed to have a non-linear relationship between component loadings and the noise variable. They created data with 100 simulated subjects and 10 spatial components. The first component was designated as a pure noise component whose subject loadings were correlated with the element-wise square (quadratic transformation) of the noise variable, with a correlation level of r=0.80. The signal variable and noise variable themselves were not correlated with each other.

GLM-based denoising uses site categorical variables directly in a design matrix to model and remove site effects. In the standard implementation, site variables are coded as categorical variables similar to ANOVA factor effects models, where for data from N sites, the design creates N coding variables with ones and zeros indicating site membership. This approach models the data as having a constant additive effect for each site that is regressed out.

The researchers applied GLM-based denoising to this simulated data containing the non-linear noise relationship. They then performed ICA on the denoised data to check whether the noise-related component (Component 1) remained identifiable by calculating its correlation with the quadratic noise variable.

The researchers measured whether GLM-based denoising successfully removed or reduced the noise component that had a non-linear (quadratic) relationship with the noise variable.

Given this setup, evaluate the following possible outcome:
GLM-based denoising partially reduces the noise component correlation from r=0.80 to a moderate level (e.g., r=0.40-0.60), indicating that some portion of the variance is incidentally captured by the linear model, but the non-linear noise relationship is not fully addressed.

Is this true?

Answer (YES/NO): NO